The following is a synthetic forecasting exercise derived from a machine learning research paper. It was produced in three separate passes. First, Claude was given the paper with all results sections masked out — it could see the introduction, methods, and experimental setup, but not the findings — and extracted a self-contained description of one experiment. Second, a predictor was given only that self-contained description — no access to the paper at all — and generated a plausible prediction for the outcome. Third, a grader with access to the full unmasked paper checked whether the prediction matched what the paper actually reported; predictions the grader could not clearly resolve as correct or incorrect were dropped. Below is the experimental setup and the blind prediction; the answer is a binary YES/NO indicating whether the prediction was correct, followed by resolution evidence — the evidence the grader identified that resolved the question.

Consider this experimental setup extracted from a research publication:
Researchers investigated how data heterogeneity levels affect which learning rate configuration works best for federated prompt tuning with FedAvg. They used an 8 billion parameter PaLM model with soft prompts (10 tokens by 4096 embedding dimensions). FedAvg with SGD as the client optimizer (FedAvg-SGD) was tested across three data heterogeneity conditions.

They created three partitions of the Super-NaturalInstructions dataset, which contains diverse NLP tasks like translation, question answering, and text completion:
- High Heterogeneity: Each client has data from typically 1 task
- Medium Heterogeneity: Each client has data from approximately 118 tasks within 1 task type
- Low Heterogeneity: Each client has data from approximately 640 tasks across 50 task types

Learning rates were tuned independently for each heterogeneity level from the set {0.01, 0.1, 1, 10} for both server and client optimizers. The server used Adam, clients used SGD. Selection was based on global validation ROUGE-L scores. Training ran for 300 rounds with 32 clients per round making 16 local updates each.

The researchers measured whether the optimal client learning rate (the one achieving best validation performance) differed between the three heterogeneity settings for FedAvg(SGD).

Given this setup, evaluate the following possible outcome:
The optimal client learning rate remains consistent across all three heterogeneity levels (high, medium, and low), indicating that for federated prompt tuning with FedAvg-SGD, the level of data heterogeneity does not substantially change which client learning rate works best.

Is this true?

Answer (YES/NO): YES